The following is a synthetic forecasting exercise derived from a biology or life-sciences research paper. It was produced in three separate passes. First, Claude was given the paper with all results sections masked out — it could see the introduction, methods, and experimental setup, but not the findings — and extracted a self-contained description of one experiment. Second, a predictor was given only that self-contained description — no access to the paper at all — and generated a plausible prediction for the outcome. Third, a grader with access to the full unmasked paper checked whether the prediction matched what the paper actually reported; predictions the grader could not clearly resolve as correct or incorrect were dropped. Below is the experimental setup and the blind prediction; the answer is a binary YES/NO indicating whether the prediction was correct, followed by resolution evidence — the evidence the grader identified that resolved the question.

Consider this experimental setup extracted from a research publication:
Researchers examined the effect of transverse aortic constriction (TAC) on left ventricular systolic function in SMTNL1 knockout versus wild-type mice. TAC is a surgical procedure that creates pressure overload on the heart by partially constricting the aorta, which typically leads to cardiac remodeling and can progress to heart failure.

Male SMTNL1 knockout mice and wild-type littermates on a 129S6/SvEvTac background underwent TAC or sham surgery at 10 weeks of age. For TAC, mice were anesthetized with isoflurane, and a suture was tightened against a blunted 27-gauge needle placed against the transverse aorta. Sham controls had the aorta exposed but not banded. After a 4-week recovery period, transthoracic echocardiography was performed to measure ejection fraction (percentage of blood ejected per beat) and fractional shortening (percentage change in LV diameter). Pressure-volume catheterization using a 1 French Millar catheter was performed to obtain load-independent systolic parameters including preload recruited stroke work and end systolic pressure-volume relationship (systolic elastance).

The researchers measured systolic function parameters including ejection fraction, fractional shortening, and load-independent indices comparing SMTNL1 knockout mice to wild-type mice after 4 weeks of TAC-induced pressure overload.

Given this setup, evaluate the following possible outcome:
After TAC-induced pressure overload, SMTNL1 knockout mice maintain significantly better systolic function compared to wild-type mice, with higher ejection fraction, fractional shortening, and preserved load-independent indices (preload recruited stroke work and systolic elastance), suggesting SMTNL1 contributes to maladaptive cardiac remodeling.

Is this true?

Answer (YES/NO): NO